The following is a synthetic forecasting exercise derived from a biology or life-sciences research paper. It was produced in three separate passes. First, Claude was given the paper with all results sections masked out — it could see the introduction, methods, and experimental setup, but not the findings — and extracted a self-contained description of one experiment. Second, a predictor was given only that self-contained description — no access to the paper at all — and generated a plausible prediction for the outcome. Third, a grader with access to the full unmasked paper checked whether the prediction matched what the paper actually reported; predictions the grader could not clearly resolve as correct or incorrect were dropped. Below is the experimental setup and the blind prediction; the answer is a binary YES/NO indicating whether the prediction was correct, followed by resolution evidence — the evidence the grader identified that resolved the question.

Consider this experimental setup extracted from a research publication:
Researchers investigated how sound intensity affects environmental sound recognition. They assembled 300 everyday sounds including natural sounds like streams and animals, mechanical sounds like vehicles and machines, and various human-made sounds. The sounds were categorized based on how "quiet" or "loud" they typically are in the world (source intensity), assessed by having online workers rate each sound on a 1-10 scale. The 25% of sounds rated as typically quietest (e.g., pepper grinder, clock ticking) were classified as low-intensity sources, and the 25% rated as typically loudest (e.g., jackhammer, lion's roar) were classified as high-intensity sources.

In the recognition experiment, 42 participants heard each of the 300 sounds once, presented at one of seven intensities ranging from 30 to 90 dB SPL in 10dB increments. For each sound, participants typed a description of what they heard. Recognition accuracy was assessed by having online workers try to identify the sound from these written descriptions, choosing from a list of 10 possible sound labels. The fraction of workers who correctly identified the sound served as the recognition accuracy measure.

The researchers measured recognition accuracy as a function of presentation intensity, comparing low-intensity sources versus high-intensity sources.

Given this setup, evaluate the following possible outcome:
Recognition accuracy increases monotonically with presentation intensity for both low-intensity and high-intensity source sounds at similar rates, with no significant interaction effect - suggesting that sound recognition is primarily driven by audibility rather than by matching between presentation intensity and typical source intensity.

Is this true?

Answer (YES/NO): NO